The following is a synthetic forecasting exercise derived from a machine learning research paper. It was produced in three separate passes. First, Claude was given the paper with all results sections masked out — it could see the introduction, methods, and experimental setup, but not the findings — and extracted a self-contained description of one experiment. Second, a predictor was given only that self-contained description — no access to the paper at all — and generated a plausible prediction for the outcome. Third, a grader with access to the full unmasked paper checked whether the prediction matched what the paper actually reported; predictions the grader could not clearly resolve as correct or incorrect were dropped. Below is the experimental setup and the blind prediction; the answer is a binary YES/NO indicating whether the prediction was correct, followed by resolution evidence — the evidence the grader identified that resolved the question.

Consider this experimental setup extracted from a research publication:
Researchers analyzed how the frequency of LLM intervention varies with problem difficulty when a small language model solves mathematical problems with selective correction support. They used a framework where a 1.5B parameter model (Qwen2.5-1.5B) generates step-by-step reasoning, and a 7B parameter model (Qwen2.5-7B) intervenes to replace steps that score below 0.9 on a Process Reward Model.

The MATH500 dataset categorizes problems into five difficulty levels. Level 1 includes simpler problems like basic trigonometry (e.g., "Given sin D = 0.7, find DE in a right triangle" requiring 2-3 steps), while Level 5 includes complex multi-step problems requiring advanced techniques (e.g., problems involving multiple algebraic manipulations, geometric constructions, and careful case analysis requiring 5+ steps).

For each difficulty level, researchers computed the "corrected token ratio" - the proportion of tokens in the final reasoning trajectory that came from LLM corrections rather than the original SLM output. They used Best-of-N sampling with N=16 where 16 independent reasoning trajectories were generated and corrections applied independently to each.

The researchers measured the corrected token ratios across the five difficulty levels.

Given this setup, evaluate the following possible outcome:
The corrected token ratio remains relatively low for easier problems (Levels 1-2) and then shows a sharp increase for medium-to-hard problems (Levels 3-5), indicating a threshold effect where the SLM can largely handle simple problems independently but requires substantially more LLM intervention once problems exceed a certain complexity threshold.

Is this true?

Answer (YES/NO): NO